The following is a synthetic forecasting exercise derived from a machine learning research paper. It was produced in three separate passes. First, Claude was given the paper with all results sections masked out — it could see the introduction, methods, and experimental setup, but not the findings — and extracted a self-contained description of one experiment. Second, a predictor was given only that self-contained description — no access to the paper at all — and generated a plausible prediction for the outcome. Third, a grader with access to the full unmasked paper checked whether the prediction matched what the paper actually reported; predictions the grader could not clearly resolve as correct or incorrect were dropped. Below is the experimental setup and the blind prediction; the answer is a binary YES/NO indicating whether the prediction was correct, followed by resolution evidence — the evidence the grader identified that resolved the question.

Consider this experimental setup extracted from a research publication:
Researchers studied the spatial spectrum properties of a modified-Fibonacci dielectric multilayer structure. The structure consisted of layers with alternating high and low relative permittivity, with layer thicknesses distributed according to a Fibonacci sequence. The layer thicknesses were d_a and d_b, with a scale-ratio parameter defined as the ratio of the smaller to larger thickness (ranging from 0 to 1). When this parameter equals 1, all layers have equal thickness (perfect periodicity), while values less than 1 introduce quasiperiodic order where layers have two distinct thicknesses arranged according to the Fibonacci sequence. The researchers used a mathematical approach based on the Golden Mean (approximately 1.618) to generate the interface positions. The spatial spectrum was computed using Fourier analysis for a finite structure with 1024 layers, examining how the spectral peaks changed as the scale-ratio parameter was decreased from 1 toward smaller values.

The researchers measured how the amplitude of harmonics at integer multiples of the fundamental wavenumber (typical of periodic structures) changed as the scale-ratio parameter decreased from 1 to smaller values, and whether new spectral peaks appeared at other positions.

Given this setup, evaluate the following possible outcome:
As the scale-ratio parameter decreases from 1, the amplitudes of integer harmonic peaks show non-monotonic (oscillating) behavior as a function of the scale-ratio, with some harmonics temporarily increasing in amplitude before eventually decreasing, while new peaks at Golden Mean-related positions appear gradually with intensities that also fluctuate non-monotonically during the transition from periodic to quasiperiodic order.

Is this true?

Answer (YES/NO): NO